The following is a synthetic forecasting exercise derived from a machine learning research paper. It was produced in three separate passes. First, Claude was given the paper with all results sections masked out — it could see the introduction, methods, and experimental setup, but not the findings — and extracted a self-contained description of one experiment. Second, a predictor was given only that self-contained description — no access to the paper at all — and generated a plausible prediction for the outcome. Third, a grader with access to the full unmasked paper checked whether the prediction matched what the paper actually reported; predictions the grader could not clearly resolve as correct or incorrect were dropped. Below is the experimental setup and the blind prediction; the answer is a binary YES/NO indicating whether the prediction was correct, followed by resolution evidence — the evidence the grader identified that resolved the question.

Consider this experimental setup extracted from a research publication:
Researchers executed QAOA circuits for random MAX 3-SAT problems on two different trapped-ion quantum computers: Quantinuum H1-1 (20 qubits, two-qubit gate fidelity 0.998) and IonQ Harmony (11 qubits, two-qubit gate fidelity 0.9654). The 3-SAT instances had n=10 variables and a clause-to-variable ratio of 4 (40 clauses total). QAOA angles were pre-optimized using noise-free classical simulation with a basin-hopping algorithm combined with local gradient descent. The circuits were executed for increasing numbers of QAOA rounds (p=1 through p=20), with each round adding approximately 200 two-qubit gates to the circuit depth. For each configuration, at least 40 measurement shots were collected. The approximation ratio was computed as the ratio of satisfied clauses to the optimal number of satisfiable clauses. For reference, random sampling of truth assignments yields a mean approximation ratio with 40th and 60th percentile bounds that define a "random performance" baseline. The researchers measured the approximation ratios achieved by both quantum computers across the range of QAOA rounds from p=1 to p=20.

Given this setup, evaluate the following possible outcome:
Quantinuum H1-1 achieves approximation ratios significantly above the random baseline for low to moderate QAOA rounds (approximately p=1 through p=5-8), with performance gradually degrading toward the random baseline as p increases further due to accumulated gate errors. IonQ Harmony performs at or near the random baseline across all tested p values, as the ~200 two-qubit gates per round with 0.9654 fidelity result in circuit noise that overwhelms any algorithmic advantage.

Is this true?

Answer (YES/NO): NO